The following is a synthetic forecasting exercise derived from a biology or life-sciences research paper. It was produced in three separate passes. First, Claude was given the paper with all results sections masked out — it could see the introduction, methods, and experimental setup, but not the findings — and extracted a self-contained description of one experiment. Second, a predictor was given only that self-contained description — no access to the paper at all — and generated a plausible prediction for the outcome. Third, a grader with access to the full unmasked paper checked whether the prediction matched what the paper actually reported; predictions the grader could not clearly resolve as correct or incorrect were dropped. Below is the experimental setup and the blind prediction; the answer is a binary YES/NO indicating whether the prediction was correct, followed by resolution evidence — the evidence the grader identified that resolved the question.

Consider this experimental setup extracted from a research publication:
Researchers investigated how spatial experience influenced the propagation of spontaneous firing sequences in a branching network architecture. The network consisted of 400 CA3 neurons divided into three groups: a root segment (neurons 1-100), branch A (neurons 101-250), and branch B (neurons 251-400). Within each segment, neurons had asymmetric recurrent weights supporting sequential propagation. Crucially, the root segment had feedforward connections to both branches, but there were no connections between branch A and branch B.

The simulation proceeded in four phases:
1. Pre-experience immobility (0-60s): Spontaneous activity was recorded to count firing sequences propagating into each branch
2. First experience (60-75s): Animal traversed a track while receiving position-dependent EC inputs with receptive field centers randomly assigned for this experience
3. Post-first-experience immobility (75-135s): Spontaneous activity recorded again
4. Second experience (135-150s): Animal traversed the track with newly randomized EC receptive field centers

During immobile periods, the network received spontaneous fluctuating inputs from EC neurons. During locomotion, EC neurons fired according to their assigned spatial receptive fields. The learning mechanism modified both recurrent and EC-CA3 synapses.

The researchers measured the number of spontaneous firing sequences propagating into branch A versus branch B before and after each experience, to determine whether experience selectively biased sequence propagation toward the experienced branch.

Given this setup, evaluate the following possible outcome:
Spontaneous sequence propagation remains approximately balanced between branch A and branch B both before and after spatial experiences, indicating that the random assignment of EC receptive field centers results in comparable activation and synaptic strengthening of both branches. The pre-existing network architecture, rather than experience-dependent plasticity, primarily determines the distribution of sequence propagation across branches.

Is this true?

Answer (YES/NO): NO